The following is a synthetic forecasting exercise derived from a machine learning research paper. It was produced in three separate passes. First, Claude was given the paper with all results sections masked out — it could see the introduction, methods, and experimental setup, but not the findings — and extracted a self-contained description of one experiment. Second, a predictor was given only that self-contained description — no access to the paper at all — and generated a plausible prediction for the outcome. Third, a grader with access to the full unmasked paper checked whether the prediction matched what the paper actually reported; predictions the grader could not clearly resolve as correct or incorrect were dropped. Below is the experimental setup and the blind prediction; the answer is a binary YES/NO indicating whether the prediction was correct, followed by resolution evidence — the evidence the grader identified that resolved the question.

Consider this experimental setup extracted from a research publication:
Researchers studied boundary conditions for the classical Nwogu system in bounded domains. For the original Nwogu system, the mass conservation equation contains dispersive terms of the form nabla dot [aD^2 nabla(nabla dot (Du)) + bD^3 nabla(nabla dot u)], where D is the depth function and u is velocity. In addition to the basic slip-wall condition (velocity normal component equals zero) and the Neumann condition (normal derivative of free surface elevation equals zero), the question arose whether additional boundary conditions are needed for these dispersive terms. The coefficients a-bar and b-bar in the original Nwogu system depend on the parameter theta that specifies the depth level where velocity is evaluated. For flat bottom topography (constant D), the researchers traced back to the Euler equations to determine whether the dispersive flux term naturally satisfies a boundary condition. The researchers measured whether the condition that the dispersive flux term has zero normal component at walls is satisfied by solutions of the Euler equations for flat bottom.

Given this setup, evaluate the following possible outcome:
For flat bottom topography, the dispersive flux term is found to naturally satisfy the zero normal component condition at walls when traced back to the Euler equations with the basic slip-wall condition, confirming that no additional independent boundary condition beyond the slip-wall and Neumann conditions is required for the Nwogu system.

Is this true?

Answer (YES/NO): YES